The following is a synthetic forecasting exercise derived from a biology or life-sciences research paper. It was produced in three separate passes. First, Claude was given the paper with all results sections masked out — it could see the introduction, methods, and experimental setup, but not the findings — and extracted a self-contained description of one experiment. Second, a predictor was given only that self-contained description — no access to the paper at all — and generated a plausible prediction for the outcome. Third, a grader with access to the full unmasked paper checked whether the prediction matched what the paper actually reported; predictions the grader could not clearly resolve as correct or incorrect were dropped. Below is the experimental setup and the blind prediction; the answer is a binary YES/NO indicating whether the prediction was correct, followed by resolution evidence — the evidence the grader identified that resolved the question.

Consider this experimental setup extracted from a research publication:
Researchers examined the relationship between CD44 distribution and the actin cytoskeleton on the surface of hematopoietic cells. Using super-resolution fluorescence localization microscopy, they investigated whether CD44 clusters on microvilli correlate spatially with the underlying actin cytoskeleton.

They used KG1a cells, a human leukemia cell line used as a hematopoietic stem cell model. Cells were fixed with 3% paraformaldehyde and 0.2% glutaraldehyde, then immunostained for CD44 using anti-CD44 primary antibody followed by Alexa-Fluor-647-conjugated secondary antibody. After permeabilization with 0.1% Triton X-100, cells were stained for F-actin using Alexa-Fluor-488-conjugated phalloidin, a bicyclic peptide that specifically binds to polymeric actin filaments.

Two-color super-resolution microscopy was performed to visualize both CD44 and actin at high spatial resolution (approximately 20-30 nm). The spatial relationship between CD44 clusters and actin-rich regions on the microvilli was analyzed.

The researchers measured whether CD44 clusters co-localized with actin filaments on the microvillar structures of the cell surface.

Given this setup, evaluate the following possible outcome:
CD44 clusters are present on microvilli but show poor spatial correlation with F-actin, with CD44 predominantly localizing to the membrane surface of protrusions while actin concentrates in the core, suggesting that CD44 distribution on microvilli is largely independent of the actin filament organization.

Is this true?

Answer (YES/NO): NO